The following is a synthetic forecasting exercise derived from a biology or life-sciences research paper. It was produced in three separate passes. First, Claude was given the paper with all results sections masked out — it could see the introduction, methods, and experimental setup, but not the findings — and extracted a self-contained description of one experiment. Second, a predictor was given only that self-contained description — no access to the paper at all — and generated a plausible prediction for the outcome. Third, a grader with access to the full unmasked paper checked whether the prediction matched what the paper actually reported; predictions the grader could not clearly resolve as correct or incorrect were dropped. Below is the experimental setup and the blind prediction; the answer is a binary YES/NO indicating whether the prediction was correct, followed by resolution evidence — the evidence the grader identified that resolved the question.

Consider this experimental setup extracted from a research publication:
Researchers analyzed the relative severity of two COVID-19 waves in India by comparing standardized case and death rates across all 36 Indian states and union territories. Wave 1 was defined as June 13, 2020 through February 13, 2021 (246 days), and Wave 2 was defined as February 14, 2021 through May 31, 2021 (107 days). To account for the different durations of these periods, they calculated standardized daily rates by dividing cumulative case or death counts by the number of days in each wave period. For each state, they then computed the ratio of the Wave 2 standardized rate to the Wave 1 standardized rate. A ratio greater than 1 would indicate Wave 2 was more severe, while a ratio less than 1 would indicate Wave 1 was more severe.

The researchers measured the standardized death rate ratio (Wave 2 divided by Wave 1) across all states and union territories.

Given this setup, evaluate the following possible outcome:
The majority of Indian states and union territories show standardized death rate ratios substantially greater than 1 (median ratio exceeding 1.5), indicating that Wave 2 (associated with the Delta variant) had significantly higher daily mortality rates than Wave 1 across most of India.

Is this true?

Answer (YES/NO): YES